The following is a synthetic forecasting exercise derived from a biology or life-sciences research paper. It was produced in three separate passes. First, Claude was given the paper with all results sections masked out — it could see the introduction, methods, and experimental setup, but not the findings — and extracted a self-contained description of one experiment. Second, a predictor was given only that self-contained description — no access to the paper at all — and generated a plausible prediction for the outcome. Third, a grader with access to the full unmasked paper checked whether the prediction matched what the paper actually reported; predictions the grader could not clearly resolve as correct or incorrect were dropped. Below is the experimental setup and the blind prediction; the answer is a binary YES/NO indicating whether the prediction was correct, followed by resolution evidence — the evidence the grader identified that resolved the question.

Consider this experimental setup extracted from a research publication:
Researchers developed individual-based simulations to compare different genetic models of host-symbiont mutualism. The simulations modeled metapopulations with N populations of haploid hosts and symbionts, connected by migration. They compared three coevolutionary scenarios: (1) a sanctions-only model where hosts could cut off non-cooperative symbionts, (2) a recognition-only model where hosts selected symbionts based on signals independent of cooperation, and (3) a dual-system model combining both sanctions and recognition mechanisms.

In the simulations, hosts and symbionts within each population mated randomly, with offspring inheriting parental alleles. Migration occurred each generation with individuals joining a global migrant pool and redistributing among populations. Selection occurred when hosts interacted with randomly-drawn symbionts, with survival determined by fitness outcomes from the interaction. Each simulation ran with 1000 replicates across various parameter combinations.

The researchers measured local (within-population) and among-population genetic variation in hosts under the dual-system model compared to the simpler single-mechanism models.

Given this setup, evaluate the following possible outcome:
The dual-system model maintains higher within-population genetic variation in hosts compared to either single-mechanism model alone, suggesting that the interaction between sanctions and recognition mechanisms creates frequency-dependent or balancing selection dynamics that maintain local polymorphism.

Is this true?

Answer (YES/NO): NO